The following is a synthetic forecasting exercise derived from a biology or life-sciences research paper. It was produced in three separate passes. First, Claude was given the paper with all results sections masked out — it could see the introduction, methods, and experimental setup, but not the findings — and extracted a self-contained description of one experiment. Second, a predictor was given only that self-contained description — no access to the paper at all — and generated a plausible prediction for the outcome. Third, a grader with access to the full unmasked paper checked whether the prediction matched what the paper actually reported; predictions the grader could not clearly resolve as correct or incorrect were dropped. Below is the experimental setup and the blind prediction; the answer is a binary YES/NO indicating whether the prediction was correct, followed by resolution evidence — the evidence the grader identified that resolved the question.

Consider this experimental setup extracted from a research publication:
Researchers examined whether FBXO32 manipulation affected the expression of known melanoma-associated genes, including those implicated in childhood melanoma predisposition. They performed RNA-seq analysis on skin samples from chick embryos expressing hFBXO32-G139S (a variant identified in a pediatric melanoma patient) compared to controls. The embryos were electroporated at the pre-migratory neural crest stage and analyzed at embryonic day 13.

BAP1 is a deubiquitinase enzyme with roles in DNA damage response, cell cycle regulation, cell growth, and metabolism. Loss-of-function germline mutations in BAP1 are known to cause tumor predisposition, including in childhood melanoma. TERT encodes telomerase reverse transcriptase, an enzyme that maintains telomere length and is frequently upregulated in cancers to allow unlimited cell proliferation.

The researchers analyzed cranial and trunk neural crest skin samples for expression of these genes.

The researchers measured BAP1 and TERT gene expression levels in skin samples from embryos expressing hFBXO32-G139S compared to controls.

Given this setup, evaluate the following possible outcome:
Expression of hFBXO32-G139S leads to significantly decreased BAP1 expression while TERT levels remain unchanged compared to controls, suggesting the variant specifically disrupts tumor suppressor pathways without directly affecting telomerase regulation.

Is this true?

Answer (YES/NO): NO